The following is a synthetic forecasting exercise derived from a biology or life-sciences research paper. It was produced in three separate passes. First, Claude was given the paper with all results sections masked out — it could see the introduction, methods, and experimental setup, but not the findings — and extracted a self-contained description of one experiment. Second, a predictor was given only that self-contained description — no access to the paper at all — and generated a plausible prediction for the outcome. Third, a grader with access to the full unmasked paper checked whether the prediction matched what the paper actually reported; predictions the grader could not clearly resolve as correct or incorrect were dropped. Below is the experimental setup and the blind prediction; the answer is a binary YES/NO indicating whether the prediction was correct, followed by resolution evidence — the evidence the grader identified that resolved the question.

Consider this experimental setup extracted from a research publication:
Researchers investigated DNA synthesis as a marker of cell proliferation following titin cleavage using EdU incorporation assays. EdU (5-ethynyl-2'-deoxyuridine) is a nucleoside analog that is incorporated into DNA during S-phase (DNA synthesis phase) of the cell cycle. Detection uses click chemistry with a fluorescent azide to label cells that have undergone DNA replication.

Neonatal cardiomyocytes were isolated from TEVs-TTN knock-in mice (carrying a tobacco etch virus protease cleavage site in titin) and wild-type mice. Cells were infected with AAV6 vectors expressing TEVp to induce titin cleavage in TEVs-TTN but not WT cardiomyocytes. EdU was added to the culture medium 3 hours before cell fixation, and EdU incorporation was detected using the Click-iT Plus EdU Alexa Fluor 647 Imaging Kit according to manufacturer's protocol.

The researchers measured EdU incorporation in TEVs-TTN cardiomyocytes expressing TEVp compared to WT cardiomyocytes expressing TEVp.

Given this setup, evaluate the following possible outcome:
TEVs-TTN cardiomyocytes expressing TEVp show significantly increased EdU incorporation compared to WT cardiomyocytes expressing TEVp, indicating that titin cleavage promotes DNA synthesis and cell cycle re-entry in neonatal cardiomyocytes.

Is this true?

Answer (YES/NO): NO